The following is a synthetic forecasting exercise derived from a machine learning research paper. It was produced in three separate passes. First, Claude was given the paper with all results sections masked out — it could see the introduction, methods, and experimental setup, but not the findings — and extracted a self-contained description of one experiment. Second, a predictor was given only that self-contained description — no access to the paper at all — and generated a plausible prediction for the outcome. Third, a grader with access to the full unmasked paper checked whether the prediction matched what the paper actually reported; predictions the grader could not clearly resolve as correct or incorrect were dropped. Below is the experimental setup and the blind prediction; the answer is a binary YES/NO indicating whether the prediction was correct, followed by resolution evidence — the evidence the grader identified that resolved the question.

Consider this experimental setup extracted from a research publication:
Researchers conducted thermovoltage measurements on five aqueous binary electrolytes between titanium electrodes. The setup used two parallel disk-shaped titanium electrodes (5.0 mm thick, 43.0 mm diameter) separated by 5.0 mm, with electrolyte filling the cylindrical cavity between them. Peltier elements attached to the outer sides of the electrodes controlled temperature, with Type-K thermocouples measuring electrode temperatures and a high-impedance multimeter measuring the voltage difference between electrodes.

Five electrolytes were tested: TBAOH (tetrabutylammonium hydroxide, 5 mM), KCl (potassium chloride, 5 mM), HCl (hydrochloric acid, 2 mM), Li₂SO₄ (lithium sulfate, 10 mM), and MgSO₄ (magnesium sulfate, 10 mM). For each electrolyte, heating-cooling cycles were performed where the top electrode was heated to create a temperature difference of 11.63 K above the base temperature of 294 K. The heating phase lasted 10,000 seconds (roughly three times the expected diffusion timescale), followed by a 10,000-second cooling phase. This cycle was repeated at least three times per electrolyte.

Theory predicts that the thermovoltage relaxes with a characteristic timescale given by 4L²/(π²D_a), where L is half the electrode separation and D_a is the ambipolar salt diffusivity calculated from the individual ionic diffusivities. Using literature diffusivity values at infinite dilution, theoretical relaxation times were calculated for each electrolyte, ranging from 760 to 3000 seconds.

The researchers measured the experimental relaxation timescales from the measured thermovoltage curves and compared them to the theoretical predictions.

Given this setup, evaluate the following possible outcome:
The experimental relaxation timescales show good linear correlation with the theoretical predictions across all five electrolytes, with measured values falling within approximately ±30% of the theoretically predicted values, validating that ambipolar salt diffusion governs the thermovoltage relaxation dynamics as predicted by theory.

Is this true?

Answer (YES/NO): NO